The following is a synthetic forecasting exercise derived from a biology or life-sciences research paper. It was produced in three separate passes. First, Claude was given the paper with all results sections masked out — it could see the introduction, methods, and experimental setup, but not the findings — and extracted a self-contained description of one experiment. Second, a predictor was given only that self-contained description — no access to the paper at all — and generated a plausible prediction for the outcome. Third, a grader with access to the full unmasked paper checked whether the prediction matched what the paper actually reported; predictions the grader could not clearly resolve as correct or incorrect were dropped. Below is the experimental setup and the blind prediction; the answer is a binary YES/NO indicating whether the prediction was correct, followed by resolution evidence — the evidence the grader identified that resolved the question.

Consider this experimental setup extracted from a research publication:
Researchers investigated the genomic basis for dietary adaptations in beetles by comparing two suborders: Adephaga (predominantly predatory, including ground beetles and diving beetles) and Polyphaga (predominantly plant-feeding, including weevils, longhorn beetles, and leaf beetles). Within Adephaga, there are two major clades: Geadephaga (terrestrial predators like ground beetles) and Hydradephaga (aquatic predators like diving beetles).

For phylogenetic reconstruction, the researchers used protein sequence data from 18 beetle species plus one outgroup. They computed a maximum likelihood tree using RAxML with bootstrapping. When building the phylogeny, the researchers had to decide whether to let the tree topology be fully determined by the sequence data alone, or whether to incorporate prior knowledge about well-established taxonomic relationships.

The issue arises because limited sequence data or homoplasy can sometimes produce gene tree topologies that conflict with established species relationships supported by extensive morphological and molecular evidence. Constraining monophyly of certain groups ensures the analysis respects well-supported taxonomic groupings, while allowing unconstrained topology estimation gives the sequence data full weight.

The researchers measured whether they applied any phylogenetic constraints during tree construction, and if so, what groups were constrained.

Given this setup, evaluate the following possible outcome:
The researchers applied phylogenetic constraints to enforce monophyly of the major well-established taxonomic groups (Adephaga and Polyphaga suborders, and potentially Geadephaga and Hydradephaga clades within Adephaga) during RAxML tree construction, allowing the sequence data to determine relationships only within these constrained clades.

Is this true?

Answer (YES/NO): NO